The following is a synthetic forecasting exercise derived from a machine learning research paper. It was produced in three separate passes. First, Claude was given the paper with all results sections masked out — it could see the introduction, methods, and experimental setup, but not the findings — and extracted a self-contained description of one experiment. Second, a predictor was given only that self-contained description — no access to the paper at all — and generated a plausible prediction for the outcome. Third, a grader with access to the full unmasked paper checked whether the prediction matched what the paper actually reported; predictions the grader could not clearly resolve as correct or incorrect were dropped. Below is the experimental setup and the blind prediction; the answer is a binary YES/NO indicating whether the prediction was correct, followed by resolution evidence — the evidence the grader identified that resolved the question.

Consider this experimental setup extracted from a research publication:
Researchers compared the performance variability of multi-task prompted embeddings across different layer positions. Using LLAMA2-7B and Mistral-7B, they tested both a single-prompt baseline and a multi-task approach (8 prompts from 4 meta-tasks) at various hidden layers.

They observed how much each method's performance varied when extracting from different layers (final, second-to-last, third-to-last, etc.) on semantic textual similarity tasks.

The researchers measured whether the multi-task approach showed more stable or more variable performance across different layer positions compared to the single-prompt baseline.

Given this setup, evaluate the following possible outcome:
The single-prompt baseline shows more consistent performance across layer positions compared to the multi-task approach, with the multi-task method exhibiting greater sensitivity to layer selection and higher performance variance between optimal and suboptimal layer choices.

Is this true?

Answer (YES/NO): NO